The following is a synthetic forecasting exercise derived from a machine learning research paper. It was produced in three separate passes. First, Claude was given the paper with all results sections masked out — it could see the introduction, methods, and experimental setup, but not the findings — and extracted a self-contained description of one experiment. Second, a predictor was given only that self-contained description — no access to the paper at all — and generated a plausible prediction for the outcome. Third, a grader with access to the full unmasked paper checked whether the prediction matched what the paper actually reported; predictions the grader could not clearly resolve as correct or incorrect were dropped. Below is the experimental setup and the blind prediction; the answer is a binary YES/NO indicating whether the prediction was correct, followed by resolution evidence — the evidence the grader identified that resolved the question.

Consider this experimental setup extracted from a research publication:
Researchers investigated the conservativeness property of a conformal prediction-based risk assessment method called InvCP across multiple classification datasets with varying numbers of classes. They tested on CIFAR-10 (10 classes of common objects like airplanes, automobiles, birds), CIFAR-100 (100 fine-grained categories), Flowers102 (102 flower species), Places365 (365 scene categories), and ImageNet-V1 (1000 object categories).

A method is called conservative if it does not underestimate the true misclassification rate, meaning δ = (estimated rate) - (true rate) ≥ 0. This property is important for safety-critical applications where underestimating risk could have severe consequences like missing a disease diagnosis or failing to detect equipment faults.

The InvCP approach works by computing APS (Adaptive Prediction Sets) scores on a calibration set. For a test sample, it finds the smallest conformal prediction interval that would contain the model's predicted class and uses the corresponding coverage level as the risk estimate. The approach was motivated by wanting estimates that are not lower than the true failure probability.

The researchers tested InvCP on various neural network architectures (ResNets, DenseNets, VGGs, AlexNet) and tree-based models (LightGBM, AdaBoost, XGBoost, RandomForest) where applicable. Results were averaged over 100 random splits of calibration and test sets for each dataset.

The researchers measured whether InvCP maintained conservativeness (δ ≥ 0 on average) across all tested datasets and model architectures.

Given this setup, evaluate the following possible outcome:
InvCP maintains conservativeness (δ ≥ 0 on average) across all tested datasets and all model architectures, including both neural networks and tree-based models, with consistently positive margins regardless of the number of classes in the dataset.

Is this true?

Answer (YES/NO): YES